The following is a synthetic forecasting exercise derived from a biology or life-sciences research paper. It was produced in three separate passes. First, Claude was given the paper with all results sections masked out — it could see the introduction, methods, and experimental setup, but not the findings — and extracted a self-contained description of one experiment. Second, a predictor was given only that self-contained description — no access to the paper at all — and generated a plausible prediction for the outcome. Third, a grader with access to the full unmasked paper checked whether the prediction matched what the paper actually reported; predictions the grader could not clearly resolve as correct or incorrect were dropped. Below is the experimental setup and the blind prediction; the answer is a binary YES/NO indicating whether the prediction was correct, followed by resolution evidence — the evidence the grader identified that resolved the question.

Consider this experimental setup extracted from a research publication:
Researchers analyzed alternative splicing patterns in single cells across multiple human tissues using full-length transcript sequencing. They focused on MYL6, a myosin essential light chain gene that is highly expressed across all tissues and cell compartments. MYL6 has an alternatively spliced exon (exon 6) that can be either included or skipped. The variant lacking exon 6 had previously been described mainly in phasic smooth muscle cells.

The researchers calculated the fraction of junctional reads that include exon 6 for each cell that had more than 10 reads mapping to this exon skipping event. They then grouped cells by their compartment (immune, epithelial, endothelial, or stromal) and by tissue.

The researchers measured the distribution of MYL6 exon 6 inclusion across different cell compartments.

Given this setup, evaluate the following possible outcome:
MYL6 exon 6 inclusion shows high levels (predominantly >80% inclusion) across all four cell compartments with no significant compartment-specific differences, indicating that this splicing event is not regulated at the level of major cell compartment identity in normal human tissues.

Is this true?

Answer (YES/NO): NO